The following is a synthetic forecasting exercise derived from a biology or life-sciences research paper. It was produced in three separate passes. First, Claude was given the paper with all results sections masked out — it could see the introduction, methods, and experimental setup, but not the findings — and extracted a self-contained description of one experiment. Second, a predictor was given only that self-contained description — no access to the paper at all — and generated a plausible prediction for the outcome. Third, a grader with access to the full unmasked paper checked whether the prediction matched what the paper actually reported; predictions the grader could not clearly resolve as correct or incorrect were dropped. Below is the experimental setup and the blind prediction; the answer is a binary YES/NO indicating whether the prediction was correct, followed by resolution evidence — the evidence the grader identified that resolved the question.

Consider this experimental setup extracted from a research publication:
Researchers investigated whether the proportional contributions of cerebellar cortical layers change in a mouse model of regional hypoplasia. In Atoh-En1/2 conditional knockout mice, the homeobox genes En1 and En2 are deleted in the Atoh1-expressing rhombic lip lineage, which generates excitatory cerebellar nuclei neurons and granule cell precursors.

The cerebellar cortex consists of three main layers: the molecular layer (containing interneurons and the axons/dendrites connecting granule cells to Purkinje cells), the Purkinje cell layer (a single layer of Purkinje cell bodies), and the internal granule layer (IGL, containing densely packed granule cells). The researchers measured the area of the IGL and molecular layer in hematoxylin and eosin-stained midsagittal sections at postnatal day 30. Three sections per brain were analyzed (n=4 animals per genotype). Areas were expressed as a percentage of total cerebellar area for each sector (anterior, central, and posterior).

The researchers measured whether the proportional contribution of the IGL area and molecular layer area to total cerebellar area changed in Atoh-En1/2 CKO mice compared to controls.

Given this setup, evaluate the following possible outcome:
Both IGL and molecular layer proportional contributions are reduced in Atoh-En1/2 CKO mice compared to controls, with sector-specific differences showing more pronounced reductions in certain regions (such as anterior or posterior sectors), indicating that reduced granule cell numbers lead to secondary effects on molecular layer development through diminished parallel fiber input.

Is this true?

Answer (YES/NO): NO